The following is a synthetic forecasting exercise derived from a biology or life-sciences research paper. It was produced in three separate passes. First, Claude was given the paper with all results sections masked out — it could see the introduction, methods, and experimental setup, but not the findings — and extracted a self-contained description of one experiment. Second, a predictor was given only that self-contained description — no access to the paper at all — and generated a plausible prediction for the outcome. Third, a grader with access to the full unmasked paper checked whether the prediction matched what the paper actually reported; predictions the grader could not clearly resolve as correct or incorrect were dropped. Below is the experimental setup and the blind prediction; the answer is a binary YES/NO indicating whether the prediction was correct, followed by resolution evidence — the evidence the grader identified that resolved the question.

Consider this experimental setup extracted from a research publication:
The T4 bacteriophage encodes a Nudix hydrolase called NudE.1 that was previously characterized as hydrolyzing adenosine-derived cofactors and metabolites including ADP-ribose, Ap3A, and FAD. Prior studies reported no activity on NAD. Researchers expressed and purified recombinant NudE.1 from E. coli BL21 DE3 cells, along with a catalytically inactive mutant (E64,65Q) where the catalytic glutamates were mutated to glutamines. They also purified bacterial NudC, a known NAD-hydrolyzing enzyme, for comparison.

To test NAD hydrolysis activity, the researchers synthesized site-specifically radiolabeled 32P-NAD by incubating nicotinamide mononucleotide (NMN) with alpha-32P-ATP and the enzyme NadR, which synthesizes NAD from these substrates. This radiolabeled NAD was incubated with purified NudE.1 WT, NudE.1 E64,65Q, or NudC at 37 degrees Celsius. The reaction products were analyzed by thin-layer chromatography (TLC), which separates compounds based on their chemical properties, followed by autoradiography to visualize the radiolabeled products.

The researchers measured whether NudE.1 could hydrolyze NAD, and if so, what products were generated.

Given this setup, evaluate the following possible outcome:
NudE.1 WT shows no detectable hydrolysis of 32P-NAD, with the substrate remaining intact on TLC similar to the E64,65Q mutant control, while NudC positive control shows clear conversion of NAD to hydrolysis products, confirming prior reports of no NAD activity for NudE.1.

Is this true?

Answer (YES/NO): NO